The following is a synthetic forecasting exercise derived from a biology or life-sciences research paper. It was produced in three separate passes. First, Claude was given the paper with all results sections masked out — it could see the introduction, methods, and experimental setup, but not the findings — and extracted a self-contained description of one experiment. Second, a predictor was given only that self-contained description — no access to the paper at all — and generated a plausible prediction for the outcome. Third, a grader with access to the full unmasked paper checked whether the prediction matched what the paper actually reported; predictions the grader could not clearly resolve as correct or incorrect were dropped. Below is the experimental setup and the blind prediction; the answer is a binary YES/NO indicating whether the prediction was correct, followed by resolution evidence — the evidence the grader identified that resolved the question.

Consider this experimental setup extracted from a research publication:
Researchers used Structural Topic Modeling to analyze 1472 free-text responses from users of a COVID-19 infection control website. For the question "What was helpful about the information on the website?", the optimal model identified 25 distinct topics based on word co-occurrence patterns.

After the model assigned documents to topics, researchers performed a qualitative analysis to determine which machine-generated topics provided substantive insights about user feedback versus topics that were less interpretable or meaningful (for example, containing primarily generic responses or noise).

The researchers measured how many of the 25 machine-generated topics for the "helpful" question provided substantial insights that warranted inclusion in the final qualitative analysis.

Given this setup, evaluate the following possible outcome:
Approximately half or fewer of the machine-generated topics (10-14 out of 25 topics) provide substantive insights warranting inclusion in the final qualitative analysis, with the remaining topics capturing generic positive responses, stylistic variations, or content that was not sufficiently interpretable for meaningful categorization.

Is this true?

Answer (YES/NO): NO